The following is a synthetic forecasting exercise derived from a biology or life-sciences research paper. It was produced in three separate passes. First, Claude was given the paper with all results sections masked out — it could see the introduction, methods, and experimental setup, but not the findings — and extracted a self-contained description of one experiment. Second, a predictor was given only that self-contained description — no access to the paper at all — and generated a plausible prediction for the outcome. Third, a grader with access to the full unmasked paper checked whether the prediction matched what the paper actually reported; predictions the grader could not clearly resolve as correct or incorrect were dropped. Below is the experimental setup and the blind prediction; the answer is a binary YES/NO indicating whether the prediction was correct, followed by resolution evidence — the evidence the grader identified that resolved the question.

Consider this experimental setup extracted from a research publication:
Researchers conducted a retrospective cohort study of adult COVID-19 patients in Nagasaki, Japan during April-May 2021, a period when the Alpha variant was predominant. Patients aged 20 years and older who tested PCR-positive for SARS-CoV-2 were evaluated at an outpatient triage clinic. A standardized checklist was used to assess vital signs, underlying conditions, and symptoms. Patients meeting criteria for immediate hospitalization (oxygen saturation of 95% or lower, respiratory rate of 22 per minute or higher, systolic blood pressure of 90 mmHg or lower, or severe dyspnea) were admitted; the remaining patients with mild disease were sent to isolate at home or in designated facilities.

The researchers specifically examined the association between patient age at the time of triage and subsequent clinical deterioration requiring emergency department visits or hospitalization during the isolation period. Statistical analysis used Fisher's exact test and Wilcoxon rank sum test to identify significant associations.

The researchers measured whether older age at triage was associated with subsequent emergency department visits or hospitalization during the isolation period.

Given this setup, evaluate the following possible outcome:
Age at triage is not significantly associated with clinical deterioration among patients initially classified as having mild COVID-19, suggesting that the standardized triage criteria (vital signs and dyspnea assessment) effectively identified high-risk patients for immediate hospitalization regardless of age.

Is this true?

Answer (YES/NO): NO